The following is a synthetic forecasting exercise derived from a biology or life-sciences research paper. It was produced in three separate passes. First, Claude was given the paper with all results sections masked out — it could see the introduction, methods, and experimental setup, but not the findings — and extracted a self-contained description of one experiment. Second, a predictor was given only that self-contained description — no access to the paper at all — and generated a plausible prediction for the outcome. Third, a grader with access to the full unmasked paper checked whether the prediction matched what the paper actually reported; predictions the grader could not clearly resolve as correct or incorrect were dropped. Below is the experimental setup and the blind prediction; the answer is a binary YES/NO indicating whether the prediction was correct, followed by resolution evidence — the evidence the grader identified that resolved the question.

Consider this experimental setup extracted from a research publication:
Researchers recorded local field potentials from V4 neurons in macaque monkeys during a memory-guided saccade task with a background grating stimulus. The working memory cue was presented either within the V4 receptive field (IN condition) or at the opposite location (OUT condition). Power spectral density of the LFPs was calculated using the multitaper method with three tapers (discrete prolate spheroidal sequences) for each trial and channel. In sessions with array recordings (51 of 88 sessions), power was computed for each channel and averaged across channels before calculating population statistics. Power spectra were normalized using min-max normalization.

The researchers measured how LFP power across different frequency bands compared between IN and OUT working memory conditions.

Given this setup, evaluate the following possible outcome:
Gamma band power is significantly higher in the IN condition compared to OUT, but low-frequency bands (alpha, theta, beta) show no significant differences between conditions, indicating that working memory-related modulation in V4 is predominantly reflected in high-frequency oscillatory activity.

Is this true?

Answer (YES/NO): NO